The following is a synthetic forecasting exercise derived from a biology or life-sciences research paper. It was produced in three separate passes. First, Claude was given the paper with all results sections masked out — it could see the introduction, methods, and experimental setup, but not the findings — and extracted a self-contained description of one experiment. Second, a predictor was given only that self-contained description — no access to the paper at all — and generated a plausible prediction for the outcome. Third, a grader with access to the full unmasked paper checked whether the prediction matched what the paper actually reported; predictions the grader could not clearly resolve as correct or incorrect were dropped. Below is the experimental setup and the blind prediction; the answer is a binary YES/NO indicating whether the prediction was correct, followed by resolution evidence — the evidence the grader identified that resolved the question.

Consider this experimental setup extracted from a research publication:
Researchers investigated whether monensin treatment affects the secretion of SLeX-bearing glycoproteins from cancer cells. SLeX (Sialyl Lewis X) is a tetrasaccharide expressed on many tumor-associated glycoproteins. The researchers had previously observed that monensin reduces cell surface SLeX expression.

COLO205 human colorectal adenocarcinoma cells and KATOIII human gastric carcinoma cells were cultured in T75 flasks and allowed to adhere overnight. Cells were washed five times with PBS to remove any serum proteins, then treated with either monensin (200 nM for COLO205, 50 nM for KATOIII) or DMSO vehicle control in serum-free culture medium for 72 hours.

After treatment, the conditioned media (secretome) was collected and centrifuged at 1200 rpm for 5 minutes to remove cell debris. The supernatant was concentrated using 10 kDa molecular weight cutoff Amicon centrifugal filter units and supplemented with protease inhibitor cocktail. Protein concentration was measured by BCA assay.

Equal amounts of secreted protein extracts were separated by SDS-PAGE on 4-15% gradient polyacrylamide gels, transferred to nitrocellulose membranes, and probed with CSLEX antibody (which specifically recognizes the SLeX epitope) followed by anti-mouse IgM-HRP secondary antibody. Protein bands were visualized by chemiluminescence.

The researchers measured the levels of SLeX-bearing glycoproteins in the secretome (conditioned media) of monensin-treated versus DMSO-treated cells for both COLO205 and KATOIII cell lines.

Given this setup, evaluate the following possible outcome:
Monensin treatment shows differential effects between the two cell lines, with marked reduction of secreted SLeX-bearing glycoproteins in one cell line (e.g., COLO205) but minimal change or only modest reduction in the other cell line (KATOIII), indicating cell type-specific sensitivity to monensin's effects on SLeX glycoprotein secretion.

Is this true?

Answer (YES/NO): NO